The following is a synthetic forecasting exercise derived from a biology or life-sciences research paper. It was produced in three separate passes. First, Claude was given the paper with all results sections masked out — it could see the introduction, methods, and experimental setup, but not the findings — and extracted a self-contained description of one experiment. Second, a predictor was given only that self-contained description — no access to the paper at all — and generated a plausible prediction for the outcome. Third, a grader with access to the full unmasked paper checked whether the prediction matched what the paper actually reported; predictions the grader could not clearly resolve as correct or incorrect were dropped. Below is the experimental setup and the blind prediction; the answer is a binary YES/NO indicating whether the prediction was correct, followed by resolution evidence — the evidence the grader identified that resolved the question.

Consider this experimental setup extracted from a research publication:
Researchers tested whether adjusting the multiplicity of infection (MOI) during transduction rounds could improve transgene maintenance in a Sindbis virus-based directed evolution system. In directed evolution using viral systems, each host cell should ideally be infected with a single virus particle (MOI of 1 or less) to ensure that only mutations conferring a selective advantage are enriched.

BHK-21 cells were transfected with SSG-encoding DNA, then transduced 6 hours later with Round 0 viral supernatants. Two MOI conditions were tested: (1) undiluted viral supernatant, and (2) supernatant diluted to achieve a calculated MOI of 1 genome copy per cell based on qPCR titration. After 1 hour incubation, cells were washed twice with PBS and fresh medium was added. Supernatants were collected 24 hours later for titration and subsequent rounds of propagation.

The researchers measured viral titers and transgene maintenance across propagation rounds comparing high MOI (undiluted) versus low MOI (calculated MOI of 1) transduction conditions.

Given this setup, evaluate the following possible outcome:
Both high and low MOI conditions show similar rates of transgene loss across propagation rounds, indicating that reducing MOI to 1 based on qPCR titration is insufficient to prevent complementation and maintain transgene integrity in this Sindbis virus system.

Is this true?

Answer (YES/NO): NO